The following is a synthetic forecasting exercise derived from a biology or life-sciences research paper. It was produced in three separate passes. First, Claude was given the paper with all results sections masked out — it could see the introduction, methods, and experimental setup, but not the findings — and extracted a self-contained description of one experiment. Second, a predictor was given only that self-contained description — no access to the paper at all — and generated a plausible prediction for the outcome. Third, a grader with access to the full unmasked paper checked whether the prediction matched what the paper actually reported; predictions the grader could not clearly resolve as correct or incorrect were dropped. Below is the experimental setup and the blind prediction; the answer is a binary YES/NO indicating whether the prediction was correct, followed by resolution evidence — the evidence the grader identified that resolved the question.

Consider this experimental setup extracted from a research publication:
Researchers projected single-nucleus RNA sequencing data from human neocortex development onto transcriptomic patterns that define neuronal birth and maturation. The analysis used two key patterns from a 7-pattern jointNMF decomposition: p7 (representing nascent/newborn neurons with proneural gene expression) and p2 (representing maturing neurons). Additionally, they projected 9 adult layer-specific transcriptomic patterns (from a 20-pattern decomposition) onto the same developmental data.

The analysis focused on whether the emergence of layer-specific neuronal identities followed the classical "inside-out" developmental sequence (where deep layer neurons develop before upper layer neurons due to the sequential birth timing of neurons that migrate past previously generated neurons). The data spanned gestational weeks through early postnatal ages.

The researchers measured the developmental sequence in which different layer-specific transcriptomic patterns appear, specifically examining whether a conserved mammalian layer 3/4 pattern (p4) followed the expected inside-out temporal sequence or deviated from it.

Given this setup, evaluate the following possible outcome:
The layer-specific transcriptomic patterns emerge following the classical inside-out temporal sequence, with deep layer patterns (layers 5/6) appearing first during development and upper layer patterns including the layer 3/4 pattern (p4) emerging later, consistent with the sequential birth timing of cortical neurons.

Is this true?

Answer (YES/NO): NO